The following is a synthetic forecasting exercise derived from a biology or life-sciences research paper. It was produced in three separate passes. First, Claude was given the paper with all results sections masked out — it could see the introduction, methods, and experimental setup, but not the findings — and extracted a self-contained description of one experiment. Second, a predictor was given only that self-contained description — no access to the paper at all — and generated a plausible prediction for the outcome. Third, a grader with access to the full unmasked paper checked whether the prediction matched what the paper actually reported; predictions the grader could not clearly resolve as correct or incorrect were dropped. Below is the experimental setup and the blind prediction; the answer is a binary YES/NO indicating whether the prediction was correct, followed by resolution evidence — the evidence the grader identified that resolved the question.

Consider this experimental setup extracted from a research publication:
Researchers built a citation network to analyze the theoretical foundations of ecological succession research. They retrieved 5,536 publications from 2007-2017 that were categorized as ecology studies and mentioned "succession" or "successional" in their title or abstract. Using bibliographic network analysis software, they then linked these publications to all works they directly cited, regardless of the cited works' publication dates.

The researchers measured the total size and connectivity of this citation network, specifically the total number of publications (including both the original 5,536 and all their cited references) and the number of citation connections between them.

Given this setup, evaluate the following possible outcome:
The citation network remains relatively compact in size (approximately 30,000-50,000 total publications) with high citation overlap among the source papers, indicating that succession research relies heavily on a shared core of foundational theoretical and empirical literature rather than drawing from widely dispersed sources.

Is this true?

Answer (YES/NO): YES